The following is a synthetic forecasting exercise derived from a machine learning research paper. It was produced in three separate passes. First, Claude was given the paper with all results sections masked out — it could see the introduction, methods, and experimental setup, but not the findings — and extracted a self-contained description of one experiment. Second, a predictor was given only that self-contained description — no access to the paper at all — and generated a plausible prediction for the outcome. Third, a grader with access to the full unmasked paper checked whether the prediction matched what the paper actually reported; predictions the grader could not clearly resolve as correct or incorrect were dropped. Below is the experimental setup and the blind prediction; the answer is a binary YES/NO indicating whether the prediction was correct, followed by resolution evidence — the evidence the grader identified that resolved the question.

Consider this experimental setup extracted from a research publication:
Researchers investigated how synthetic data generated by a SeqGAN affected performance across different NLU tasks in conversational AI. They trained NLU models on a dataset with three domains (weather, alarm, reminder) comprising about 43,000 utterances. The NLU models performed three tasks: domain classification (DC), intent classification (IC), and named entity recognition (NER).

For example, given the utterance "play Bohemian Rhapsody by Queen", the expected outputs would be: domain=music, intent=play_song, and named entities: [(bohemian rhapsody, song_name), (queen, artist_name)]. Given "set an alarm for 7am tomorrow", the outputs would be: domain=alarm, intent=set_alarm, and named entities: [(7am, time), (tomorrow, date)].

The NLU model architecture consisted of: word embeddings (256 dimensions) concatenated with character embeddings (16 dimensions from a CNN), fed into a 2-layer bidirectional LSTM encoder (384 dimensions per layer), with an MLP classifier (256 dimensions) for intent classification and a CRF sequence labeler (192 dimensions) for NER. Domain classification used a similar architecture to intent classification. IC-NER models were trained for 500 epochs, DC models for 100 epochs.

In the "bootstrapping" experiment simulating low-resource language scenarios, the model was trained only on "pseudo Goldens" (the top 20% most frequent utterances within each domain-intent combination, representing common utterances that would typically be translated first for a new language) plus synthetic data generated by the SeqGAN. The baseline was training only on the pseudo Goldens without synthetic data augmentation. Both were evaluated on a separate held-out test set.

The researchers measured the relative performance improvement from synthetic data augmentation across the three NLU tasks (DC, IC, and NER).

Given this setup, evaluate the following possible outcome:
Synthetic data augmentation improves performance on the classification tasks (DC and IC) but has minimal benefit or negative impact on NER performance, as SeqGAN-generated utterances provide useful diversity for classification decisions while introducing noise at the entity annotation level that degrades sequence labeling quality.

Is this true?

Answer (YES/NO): YES